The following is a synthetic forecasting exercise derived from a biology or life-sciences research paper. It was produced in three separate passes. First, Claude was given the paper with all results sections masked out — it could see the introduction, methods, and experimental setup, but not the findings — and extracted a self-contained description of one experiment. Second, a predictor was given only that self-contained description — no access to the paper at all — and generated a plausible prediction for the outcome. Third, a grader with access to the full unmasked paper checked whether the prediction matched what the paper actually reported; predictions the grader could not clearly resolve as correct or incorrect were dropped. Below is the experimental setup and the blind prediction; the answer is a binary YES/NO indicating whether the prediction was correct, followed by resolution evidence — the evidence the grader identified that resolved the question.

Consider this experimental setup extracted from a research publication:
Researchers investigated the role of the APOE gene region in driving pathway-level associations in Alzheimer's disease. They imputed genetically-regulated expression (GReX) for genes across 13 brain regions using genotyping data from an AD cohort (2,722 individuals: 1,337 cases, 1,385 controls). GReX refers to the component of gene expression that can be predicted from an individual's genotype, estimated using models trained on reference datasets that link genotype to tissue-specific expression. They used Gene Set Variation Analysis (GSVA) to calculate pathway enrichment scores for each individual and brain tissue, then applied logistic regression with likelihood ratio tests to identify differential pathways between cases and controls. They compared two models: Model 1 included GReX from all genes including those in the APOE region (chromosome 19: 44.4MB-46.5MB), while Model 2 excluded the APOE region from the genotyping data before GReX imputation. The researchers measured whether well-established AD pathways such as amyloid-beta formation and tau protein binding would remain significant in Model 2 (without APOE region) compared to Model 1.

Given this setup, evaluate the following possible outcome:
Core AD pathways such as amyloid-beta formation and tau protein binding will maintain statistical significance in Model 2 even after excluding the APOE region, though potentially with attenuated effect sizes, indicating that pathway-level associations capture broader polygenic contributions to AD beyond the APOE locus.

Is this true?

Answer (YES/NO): YES